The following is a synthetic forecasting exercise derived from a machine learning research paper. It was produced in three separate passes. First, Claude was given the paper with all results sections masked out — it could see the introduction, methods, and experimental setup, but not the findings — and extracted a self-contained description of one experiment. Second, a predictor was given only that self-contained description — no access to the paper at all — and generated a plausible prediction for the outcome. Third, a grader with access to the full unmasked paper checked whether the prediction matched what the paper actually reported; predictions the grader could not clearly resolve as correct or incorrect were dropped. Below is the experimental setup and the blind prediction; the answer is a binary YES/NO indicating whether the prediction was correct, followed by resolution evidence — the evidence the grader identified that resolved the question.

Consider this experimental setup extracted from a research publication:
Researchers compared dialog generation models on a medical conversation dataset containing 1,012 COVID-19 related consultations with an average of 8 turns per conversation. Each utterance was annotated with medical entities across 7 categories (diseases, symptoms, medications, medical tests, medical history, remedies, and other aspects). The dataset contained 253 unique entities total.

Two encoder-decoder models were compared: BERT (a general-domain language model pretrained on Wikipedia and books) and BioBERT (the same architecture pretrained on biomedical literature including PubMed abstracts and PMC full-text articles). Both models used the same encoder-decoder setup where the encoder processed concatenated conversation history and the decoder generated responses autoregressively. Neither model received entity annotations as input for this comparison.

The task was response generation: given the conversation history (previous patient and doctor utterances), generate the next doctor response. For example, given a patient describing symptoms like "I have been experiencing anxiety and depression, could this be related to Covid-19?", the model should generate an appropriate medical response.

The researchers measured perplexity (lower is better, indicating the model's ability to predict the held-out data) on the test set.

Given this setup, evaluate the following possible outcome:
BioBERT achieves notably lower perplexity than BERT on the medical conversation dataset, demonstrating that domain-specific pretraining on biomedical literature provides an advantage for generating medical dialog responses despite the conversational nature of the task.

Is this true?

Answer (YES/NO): YES